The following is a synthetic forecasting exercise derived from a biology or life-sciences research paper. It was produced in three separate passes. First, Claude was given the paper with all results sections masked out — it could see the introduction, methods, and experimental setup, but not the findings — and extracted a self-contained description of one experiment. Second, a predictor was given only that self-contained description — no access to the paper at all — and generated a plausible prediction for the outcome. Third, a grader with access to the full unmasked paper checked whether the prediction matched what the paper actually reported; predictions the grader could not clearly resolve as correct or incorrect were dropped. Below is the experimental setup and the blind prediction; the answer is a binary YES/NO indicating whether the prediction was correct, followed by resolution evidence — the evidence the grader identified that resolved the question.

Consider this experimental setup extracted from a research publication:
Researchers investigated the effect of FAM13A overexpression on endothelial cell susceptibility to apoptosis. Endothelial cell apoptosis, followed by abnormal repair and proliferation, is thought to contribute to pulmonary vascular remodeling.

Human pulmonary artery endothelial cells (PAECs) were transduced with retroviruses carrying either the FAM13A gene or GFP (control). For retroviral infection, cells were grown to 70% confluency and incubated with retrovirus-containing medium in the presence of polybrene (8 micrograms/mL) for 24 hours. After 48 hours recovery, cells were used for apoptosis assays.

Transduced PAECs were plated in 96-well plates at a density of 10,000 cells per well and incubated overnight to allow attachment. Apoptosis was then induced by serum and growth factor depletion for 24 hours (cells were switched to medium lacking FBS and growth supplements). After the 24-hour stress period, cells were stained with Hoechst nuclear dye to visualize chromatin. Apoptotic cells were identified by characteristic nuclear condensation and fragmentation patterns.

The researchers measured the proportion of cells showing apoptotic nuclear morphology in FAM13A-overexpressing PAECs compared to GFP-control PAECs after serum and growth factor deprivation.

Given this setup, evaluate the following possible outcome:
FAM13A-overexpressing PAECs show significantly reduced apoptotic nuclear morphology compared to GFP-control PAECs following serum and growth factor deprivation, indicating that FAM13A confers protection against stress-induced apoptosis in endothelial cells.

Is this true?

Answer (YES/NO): NO